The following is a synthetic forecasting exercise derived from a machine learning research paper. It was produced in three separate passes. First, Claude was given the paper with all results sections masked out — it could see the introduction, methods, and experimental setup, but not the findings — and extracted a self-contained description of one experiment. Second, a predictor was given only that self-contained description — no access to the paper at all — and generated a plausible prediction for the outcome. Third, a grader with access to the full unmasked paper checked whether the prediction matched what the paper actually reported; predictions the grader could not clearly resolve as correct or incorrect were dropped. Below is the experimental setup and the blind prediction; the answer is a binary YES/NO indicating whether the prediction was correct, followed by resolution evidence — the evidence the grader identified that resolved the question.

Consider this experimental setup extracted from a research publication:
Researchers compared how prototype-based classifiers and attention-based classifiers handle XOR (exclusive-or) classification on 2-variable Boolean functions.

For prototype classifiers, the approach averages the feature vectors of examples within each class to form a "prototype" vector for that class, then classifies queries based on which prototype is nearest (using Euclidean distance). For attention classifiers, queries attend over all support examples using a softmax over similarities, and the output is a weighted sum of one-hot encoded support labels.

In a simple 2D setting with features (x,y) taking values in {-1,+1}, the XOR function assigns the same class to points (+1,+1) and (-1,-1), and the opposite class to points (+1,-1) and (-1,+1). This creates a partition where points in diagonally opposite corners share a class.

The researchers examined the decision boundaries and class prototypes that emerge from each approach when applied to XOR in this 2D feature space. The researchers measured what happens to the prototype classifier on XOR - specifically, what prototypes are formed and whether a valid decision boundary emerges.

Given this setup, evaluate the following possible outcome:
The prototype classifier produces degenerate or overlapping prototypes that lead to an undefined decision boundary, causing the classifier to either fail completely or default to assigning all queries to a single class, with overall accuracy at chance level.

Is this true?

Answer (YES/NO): YES